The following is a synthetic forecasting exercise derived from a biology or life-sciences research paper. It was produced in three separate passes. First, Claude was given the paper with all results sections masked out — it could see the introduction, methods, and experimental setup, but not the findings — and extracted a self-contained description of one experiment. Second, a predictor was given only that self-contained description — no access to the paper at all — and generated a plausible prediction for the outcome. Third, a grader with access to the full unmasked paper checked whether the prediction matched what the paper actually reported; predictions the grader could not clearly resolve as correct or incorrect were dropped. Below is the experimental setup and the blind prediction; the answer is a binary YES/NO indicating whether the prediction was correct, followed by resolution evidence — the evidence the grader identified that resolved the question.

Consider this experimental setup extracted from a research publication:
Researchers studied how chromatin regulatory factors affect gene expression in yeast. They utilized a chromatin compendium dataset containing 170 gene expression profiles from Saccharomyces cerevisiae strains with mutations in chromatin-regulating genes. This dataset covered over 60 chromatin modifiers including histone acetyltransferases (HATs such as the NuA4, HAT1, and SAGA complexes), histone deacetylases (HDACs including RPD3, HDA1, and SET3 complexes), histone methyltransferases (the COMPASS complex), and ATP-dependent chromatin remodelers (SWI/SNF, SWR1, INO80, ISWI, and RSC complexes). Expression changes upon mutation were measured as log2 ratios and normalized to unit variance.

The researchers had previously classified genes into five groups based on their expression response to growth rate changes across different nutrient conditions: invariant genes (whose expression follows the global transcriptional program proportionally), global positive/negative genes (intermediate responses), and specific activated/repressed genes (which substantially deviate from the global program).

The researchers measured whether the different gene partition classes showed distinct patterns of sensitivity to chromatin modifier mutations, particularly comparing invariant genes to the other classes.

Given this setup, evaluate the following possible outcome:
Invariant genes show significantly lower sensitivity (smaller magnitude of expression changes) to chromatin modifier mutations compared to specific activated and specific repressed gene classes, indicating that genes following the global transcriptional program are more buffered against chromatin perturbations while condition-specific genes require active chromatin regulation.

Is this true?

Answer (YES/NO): YES